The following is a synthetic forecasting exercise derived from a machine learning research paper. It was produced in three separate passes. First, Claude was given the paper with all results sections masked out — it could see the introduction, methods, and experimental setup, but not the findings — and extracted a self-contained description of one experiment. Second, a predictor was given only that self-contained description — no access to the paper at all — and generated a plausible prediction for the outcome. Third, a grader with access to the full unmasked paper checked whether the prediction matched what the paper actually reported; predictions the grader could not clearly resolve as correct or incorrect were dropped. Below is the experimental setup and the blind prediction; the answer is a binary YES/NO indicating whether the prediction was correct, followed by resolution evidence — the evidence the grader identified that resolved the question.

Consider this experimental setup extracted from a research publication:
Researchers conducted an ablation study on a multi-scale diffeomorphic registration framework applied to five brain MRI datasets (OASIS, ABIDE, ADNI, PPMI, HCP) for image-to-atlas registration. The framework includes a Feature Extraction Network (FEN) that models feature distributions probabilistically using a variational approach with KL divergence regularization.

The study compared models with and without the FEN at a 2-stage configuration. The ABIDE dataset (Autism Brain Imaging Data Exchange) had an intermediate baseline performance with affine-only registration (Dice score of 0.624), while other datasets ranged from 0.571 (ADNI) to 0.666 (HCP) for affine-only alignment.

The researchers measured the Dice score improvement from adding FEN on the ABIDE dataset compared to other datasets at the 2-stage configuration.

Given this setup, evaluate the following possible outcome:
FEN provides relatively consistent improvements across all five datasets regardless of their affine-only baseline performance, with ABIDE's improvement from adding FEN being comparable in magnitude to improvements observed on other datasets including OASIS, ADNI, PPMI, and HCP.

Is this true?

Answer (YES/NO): NO